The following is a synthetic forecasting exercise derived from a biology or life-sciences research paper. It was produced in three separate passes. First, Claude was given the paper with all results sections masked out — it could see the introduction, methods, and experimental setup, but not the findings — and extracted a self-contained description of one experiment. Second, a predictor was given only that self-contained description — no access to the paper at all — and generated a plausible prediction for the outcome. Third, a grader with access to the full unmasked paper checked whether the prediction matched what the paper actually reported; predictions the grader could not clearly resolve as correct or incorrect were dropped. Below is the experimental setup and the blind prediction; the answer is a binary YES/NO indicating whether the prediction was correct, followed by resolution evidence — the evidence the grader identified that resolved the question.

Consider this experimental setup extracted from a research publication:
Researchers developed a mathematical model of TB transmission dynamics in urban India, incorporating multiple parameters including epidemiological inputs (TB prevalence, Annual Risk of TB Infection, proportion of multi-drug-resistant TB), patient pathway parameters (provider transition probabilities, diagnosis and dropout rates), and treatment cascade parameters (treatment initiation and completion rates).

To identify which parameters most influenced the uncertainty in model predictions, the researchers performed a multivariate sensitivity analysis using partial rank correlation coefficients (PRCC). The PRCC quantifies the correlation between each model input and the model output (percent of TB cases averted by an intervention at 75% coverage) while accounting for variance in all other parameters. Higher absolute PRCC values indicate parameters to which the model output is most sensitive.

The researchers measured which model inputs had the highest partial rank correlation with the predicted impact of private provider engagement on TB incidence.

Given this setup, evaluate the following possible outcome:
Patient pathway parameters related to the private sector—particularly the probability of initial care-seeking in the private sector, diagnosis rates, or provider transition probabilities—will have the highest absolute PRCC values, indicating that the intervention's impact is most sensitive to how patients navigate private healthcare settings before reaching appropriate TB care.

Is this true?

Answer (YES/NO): NO